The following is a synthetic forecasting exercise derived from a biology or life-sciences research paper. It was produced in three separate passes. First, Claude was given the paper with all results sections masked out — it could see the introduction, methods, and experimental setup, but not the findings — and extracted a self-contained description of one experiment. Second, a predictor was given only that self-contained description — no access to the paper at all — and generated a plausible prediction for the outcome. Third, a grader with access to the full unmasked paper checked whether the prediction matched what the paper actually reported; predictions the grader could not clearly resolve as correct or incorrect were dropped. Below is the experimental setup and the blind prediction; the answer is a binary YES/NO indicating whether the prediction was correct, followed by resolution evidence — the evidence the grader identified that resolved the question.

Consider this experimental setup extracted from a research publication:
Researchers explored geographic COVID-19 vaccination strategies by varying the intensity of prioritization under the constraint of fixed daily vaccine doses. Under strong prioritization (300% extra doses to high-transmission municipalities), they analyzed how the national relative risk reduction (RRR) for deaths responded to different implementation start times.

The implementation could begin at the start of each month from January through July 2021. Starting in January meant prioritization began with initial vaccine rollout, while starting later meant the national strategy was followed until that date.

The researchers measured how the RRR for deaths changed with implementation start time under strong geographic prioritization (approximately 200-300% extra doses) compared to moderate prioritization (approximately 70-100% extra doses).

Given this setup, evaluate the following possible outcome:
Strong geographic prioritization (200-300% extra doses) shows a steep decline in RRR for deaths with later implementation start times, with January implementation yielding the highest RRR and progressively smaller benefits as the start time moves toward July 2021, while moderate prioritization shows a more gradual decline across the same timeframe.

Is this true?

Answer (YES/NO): NO